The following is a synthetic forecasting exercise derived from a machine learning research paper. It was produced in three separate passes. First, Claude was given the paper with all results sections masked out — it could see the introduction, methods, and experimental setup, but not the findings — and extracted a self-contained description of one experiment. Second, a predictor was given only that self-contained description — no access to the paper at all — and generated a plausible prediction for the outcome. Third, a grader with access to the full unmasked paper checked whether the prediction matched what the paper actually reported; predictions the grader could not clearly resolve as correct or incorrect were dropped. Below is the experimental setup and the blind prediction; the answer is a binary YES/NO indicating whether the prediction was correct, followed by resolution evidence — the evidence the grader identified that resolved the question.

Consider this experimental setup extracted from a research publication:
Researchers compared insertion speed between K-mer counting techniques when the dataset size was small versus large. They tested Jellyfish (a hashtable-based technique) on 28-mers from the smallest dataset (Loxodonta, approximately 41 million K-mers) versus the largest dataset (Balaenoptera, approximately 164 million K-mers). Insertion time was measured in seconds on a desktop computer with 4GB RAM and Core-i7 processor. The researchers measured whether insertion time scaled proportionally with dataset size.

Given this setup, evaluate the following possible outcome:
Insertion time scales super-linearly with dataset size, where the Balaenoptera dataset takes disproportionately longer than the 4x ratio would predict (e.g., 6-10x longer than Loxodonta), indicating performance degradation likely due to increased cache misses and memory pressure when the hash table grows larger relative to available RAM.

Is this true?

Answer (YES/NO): NO